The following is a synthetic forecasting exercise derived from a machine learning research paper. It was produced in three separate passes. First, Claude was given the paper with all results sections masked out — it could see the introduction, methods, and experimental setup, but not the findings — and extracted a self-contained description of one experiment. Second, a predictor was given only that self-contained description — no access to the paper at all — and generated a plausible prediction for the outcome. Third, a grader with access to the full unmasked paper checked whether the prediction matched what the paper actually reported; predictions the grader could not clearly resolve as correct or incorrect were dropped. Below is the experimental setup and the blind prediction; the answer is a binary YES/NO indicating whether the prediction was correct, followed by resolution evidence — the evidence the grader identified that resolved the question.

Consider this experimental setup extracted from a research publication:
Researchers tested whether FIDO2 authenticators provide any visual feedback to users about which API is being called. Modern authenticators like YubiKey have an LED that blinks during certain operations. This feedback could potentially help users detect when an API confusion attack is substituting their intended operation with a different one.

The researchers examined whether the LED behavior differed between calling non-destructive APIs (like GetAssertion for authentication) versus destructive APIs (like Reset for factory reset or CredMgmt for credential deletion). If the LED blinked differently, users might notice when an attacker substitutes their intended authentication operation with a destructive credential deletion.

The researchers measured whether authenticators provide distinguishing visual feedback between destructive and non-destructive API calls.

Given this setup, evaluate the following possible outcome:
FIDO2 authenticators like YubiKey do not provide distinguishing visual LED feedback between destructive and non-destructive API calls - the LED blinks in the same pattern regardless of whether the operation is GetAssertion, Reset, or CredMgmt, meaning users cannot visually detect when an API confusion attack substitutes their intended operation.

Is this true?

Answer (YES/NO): YES